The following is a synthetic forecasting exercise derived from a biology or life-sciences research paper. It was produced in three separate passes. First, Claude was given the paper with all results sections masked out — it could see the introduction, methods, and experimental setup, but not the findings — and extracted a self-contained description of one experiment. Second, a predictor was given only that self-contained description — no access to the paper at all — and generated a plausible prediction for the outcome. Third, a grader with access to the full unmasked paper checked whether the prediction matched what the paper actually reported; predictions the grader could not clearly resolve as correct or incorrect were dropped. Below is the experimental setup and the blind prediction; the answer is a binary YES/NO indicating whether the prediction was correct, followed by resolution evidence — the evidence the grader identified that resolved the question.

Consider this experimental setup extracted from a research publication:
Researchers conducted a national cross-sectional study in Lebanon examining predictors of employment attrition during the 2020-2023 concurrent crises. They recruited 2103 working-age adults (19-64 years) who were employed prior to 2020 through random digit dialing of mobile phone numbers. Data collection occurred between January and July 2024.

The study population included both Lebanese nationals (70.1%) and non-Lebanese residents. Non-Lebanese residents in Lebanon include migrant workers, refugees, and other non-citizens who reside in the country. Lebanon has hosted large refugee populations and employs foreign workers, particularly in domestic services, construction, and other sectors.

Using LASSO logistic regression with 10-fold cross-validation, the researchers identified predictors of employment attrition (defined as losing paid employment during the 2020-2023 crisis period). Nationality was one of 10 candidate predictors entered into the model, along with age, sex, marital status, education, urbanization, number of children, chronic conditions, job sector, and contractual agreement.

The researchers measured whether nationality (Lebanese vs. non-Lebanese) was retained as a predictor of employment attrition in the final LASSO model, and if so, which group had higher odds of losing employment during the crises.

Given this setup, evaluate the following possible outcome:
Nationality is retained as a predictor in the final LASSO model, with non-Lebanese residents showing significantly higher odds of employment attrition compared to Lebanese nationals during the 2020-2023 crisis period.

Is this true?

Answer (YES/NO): YES